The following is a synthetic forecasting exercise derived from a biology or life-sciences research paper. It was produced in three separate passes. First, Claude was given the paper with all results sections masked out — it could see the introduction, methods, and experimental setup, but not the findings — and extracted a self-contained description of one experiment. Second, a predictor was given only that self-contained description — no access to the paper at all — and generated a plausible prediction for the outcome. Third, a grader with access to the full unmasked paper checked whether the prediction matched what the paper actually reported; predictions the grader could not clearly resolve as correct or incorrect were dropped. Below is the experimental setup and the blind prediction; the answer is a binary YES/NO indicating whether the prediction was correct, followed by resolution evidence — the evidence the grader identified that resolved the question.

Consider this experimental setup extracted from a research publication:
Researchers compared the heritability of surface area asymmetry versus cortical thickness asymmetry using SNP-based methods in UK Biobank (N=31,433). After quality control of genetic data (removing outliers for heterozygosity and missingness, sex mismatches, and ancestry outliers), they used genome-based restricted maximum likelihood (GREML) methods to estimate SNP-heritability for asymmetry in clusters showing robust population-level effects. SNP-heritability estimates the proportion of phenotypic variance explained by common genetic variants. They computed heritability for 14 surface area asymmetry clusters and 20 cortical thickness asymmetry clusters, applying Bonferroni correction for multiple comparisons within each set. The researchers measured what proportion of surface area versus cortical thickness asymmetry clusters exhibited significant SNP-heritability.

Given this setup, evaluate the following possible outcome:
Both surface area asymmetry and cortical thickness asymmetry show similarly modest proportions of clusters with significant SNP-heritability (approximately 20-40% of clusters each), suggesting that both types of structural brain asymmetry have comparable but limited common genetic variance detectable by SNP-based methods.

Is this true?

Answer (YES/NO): NO